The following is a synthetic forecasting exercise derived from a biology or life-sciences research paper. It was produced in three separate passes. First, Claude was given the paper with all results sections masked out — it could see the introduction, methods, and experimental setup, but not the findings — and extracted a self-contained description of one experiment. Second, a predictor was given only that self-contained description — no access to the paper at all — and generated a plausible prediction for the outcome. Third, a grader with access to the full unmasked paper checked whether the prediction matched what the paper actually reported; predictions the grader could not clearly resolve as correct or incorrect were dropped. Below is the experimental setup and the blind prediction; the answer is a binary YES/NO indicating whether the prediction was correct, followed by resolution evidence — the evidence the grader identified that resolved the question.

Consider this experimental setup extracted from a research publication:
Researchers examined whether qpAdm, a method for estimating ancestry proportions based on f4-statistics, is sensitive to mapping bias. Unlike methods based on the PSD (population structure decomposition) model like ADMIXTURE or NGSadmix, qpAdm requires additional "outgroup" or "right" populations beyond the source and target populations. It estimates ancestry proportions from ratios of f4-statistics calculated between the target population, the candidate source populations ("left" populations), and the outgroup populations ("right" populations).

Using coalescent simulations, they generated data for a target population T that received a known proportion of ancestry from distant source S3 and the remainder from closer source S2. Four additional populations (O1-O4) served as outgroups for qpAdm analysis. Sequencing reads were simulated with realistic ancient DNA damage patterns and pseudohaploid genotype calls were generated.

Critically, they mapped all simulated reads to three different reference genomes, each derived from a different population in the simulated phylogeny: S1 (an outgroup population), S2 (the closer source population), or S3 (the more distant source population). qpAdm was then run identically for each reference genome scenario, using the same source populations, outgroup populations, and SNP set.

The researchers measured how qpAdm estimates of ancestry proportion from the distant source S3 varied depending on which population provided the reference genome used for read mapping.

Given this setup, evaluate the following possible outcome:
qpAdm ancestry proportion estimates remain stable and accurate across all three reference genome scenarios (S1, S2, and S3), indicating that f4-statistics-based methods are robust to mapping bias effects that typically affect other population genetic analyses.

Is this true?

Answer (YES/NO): NO